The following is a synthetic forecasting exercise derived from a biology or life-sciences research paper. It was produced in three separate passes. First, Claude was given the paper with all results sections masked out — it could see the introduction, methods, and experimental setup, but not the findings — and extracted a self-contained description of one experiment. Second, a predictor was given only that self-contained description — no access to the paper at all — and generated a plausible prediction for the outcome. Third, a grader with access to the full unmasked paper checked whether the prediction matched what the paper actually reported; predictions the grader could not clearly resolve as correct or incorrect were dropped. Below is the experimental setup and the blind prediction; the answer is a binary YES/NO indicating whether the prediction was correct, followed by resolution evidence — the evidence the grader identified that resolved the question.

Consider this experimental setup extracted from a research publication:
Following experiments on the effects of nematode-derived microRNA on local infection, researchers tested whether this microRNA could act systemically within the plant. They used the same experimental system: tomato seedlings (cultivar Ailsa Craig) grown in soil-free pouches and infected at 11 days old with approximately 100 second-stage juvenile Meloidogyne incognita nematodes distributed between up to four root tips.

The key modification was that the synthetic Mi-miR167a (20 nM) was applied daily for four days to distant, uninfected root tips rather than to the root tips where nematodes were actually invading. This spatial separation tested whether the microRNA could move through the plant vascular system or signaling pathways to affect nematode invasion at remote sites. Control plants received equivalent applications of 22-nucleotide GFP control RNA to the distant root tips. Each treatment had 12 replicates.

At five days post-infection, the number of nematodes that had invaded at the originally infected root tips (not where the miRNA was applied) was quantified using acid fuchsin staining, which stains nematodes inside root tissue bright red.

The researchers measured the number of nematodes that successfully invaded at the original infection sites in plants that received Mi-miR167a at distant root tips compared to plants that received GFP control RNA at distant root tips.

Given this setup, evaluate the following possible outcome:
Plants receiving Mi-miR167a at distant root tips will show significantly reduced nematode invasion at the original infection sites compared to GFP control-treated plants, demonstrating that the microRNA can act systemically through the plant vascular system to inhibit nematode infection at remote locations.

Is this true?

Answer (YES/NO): NO